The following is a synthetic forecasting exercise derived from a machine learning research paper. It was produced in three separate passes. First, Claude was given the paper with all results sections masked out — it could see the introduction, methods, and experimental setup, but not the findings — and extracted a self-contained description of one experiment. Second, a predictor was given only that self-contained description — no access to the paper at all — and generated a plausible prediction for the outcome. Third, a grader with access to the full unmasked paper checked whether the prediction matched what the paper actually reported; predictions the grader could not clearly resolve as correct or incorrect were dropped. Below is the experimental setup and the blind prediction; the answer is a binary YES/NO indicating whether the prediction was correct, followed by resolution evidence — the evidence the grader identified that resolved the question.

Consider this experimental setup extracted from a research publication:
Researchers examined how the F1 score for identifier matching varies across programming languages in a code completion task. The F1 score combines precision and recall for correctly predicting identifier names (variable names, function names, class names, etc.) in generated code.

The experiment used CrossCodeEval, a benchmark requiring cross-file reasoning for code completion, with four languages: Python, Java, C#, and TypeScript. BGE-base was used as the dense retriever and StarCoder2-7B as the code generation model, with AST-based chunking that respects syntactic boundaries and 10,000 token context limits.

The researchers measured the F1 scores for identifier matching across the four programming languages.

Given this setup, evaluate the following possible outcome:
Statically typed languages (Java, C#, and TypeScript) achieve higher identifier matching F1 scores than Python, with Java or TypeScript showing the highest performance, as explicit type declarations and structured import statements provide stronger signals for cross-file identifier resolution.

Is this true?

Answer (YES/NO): NO